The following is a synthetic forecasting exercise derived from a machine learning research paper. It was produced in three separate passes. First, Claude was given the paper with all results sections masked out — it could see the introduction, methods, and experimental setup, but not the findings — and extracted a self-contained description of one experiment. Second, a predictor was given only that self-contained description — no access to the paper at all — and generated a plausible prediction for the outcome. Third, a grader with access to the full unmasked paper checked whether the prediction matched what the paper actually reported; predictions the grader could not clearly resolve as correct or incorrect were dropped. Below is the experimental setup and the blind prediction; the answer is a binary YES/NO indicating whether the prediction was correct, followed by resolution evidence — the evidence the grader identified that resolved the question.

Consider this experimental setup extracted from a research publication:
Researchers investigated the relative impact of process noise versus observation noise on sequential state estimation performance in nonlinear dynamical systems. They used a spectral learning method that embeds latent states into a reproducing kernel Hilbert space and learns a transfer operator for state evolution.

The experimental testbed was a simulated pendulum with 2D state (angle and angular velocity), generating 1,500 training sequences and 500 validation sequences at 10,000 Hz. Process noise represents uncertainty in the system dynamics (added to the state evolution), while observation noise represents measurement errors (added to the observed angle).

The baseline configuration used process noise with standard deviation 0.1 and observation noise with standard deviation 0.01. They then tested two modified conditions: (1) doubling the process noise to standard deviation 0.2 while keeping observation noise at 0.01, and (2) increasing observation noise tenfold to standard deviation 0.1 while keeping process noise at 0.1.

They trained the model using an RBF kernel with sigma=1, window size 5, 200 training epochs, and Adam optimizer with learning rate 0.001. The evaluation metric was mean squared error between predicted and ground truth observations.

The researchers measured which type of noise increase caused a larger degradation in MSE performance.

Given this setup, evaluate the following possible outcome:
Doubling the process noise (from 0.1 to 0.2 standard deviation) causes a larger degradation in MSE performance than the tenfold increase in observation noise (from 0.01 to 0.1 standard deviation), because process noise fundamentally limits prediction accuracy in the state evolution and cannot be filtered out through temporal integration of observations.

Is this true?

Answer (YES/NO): NO